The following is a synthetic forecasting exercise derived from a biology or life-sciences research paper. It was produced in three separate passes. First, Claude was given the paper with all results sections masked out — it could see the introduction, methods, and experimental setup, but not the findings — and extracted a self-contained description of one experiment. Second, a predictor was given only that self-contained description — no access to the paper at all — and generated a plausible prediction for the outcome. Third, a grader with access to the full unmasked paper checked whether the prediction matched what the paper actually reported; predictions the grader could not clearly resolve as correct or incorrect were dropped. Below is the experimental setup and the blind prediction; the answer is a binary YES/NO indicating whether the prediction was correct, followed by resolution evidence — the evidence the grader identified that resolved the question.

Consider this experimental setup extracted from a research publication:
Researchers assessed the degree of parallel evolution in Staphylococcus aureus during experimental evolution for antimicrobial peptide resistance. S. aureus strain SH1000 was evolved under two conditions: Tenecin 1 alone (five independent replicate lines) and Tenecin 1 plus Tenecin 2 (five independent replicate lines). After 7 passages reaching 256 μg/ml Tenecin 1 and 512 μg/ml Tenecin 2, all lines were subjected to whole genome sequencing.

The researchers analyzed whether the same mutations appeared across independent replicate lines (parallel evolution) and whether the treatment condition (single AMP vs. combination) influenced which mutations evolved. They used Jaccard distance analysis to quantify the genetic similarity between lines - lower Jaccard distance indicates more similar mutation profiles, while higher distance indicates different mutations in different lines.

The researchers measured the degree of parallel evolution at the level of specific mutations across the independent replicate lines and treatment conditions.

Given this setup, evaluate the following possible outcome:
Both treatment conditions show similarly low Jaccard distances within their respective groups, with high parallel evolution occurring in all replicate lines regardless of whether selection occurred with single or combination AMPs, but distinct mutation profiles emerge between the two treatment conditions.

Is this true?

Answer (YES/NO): NO